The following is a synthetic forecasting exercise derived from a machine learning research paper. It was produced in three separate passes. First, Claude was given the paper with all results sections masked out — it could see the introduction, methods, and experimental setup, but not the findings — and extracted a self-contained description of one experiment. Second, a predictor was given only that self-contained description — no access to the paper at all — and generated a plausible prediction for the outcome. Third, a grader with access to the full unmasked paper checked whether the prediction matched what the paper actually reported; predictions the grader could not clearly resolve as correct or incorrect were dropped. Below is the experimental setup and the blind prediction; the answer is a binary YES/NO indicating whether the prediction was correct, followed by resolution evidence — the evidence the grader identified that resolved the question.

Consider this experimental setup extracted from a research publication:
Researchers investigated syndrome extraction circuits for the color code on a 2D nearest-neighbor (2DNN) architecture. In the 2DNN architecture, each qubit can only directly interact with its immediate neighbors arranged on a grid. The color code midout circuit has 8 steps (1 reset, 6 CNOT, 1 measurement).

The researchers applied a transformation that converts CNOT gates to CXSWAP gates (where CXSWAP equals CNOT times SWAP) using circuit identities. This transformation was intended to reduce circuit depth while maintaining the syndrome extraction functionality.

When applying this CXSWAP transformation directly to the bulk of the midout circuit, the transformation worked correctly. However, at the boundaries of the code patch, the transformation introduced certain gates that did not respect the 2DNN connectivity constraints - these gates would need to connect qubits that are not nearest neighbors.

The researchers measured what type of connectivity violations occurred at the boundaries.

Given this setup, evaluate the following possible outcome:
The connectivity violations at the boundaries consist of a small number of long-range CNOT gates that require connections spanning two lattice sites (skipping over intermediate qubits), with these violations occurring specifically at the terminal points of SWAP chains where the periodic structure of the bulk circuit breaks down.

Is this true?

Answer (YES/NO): NO